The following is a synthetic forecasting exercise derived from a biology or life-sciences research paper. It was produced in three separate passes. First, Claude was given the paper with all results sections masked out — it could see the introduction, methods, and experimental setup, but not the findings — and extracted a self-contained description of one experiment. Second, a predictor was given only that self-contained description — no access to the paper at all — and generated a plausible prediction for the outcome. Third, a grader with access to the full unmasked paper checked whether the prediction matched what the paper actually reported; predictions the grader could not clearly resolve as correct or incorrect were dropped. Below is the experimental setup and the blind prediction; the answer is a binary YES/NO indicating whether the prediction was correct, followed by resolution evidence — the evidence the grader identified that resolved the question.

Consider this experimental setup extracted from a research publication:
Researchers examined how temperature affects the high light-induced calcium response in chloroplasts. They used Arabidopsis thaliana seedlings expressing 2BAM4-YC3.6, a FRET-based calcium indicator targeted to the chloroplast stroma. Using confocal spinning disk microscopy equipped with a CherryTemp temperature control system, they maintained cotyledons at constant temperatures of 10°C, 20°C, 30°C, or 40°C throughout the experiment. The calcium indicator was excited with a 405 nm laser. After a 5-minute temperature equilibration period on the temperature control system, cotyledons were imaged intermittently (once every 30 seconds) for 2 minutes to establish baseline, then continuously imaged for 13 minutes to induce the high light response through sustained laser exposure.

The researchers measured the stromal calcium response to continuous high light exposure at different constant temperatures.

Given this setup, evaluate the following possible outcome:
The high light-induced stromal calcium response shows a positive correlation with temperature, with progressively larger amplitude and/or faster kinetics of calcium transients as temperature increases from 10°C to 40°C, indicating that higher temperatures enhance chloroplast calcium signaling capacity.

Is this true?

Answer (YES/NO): NO